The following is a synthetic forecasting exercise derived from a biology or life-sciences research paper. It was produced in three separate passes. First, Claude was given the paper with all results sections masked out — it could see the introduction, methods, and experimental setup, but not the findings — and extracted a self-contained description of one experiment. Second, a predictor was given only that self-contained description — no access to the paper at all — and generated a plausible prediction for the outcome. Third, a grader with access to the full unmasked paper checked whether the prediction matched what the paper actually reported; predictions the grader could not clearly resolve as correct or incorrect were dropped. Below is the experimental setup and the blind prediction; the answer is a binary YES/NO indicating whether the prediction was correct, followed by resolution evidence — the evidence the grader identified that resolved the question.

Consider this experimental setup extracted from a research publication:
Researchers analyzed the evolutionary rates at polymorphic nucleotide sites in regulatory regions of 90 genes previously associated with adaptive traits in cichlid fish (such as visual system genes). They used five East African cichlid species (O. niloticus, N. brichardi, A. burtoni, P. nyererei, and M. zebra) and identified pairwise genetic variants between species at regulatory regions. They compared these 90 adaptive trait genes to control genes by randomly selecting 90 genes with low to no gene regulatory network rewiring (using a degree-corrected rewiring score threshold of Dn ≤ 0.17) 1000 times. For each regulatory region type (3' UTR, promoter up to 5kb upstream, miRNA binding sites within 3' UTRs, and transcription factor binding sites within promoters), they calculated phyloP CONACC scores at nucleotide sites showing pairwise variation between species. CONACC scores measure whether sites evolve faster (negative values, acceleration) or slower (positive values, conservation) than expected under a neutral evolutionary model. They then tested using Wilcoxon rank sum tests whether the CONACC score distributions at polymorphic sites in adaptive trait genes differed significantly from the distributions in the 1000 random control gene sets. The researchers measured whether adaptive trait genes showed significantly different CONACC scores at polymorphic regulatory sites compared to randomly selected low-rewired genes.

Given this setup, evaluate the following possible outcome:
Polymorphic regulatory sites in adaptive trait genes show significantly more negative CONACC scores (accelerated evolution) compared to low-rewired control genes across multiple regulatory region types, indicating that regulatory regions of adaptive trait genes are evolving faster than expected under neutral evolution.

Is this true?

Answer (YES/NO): NO